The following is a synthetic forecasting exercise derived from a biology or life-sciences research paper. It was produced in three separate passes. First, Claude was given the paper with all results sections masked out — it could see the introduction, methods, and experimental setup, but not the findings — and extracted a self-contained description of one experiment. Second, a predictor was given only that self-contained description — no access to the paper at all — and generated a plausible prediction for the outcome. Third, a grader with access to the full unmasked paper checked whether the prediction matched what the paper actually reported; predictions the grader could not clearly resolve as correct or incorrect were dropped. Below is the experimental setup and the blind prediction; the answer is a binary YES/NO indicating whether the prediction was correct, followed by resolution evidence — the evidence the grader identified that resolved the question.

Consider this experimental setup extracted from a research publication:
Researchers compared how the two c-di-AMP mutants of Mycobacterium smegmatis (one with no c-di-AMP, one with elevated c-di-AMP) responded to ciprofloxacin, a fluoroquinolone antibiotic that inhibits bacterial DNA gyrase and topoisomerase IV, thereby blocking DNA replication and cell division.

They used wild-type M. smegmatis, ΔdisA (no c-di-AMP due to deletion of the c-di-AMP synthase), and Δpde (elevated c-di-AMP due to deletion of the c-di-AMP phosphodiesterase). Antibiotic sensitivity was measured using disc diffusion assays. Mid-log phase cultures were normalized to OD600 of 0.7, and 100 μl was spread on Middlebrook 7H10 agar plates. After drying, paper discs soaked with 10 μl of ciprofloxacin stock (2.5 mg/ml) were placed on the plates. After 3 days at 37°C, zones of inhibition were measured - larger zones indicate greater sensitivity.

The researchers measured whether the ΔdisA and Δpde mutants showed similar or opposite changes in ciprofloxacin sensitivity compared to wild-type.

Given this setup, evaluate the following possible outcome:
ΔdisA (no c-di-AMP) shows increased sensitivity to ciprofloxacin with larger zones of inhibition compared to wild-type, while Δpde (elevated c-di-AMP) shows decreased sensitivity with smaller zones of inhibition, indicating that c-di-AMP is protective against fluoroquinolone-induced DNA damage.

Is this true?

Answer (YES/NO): NO